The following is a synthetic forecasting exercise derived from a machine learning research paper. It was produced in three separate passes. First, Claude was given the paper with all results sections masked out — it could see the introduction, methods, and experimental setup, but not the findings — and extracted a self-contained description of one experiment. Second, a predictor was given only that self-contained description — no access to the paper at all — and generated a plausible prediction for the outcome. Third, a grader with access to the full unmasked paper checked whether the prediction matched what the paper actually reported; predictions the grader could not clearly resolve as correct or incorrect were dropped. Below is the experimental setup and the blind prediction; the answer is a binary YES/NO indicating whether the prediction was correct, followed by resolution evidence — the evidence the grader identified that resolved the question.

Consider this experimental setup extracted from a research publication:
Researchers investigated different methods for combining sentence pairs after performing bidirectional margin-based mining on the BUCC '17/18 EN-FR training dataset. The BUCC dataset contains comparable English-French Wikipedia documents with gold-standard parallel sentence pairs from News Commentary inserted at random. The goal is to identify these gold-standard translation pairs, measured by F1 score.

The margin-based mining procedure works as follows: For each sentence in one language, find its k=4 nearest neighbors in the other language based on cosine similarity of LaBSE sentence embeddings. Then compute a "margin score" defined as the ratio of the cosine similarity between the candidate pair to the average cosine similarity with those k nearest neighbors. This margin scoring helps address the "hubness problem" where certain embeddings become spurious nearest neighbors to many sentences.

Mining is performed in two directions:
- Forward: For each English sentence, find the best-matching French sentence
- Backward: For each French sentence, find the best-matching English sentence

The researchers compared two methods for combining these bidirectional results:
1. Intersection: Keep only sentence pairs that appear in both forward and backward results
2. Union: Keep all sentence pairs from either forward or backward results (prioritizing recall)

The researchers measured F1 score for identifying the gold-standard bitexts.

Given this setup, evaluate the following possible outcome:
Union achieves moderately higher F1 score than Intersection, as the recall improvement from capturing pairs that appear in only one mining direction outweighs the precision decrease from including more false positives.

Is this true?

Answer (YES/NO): NO